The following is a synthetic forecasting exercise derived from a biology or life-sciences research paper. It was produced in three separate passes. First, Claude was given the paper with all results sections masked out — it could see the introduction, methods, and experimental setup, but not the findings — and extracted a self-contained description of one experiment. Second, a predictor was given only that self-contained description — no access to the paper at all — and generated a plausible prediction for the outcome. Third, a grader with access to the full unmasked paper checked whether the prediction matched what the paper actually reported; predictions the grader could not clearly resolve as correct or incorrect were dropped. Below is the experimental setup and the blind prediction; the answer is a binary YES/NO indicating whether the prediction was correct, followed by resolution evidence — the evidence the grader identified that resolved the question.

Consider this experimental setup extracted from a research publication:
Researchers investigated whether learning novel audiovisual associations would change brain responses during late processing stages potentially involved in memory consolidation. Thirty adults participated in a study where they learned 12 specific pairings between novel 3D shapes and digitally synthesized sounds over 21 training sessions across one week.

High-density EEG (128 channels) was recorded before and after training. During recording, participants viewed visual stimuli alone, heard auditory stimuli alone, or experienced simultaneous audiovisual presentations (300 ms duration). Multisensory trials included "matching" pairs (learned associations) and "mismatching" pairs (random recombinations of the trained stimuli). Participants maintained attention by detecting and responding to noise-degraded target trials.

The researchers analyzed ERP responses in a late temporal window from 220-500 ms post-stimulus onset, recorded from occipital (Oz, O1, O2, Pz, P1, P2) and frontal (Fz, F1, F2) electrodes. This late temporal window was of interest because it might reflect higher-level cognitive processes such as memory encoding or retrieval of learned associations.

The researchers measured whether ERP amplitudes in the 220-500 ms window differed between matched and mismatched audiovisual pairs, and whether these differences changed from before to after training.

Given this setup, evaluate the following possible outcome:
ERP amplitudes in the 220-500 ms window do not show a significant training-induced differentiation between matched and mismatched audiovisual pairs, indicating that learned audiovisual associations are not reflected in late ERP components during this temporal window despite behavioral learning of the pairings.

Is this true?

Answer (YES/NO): NO